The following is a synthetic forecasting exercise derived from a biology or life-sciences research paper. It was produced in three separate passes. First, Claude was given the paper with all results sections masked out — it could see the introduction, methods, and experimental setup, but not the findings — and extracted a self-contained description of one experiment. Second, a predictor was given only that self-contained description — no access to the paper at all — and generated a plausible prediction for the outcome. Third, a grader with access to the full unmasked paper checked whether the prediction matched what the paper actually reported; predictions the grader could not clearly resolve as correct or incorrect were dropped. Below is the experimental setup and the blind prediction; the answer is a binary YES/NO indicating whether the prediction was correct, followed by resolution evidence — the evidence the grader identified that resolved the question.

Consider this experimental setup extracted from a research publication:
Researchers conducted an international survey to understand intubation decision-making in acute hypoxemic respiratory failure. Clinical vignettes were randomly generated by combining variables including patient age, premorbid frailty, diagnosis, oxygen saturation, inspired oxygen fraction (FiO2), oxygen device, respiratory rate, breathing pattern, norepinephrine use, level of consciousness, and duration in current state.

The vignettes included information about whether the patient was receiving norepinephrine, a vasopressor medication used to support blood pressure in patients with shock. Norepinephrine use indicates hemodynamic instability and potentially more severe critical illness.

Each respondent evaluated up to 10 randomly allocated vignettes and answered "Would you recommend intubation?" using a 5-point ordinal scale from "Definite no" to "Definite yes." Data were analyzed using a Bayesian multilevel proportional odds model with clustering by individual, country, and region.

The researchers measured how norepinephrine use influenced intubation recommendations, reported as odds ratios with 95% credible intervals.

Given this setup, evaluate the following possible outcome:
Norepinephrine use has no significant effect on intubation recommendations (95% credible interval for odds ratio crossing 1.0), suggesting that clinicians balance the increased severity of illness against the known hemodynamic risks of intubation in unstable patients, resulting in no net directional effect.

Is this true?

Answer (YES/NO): YES